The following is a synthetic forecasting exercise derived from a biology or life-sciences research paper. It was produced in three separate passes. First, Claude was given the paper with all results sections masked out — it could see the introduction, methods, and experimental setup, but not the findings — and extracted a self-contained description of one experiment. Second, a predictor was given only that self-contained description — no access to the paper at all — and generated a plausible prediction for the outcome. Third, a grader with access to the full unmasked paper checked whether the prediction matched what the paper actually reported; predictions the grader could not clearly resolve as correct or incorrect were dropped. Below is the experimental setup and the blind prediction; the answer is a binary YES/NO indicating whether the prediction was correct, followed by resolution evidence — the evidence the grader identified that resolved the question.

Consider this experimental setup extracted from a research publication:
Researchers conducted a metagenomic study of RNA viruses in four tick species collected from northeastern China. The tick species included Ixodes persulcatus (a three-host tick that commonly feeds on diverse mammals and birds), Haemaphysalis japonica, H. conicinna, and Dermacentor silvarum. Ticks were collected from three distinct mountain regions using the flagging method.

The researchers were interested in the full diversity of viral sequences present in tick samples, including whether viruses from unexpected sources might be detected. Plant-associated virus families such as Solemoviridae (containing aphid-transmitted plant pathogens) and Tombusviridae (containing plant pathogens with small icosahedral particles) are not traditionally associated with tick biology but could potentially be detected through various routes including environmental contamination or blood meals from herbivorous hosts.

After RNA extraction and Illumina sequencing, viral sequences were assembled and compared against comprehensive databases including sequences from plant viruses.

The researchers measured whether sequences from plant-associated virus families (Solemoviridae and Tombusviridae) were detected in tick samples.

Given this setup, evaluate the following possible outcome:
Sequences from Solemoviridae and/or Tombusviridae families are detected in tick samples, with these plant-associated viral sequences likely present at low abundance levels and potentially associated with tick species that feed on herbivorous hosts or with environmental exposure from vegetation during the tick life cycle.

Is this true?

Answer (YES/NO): NO